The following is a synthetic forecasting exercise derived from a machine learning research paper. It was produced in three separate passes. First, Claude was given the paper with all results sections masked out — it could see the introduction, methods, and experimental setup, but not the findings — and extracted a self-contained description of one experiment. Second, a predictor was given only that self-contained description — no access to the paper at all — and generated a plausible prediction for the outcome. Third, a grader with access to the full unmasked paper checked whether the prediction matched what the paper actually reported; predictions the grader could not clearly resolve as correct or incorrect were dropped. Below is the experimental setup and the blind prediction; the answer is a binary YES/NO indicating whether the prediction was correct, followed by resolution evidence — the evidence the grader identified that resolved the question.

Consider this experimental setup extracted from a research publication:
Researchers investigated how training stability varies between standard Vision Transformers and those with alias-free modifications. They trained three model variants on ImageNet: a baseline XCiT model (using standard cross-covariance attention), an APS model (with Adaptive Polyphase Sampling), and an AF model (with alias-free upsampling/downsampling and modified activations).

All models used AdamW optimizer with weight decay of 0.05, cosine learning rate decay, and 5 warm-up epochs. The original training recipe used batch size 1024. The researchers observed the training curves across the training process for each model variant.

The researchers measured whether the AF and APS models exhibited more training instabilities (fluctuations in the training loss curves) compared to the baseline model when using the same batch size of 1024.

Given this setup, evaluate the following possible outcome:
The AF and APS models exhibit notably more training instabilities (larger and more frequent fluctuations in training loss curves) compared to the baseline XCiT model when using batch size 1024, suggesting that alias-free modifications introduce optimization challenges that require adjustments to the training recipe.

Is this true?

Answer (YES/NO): YES